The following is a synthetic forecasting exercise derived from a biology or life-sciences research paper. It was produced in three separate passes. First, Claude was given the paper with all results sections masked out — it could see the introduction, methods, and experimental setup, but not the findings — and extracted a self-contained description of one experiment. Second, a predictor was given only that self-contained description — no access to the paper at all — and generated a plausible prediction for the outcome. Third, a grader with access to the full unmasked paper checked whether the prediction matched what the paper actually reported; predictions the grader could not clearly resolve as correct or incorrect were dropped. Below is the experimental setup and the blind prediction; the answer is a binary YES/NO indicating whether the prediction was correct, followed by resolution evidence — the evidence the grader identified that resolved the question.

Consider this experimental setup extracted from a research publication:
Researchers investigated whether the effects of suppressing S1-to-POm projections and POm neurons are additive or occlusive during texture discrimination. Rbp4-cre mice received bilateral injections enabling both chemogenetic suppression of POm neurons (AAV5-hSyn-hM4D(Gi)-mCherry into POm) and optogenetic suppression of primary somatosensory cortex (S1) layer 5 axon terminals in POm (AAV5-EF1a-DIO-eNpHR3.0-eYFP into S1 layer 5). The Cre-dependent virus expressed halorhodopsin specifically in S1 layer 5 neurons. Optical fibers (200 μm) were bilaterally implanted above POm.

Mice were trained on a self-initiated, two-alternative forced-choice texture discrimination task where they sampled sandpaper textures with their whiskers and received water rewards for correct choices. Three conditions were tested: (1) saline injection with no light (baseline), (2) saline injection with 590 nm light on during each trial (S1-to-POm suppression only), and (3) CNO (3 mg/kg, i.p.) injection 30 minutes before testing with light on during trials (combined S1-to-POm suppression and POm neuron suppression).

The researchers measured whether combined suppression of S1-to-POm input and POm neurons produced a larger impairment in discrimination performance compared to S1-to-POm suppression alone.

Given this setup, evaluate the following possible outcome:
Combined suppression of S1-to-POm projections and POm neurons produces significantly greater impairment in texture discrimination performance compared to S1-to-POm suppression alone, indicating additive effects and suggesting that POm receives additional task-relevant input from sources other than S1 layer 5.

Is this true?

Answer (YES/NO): NO